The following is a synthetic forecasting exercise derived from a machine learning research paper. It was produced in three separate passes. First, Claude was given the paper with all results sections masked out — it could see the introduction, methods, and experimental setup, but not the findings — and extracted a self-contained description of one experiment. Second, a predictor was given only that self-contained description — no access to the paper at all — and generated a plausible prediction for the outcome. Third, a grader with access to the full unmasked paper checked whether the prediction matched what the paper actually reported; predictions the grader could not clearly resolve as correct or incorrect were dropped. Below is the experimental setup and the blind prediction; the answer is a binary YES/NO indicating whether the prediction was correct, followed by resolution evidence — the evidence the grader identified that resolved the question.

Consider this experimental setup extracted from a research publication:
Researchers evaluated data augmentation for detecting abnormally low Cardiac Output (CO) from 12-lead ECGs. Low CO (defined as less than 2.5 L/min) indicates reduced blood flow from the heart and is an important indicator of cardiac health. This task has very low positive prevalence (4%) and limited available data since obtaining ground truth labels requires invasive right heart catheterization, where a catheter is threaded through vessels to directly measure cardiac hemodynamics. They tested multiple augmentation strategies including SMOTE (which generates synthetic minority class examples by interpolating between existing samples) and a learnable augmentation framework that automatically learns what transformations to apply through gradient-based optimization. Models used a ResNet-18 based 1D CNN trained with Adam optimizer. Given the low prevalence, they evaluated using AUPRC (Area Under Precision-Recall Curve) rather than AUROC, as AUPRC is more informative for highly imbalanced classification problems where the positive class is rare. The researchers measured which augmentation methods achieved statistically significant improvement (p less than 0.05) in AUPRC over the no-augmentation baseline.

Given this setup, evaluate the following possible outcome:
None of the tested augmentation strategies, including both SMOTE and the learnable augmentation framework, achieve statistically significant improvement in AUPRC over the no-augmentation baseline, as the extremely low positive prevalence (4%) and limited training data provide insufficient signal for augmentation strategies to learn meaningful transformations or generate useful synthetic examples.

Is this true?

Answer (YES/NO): NO